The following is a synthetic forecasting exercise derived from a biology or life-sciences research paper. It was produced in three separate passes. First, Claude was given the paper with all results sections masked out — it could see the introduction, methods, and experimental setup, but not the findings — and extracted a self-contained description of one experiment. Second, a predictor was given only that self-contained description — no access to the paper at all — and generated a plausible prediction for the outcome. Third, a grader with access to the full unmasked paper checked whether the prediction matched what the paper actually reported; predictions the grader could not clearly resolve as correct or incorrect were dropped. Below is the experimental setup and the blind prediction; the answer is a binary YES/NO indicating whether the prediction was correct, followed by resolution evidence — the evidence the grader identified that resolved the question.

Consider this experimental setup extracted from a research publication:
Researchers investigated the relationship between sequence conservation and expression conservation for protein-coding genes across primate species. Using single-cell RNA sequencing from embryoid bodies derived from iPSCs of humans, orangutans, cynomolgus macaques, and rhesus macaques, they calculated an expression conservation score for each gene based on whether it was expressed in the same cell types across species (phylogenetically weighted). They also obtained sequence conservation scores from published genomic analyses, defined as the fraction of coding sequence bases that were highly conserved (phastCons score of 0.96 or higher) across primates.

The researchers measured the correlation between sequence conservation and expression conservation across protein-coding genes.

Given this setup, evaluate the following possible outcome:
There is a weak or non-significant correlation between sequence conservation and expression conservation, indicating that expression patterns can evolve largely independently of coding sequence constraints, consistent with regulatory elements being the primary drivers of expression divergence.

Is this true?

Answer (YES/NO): NO